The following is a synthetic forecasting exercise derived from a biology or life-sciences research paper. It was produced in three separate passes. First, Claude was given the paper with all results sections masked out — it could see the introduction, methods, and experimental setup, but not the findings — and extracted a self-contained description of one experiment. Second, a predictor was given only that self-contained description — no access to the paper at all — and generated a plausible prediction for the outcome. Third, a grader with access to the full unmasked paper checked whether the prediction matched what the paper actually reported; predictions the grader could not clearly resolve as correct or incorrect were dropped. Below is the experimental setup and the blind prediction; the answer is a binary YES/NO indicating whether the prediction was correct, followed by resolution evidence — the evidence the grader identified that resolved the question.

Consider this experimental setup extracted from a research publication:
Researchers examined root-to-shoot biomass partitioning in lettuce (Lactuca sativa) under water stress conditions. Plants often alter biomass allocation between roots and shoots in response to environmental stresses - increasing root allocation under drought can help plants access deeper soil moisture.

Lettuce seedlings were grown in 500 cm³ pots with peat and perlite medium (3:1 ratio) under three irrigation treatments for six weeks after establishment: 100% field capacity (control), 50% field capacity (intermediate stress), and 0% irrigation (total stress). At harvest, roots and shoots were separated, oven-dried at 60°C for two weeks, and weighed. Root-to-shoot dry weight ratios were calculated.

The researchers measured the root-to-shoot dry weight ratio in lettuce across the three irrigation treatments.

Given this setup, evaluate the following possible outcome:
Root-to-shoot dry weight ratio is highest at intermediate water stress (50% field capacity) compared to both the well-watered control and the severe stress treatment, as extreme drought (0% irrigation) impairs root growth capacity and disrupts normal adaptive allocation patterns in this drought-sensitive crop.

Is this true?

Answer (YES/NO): YES